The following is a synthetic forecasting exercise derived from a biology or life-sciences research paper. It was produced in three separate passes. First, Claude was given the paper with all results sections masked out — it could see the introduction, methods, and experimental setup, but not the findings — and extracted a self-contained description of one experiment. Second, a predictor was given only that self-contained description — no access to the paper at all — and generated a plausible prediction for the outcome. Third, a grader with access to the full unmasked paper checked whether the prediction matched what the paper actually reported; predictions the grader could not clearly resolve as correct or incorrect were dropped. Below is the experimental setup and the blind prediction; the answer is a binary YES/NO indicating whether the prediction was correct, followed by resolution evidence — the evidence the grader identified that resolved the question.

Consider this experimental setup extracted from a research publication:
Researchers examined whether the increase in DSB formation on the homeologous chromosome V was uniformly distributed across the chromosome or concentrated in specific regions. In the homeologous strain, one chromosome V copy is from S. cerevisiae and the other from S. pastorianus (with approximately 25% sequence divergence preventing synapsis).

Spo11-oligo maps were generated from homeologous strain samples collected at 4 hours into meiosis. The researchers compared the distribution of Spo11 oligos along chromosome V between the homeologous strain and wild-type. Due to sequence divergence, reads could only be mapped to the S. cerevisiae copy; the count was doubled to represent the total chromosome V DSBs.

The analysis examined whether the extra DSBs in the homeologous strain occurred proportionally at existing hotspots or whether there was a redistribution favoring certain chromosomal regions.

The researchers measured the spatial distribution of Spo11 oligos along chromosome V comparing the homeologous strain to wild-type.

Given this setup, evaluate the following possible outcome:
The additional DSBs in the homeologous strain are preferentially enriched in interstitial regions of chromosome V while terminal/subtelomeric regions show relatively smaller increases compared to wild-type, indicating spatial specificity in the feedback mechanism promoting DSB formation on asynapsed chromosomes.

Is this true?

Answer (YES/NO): NO